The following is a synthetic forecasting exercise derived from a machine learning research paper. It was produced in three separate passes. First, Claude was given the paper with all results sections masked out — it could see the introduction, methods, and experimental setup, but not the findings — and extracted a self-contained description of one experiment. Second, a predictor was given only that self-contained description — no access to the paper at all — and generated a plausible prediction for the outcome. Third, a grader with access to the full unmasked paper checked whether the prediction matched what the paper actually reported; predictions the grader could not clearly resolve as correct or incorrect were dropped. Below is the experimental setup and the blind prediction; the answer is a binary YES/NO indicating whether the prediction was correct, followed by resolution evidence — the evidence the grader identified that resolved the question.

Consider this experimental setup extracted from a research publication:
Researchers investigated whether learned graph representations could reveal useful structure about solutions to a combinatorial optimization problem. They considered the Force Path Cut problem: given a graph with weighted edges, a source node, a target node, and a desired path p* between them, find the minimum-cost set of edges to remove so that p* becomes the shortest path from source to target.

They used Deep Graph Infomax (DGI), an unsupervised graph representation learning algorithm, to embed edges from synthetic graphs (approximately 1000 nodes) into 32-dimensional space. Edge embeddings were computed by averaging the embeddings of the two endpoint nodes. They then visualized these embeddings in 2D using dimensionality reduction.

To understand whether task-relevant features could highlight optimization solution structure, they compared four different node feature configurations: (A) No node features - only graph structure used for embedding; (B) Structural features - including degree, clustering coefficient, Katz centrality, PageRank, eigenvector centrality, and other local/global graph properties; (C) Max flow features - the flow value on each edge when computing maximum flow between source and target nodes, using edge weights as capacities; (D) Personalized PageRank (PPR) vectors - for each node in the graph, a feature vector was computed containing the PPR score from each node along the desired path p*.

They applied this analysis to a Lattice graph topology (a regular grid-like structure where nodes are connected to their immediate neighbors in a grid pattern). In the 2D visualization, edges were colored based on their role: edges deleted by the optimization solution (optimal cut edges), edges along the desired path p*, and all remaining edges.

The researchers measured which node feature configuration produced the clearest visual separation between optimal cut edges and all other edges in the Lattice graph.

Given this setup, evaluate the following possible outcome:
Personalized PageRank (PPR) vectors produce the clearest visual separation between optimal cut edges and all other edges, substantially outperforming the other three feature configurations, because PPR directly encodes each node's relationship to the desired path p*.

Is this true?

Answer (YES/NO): NO